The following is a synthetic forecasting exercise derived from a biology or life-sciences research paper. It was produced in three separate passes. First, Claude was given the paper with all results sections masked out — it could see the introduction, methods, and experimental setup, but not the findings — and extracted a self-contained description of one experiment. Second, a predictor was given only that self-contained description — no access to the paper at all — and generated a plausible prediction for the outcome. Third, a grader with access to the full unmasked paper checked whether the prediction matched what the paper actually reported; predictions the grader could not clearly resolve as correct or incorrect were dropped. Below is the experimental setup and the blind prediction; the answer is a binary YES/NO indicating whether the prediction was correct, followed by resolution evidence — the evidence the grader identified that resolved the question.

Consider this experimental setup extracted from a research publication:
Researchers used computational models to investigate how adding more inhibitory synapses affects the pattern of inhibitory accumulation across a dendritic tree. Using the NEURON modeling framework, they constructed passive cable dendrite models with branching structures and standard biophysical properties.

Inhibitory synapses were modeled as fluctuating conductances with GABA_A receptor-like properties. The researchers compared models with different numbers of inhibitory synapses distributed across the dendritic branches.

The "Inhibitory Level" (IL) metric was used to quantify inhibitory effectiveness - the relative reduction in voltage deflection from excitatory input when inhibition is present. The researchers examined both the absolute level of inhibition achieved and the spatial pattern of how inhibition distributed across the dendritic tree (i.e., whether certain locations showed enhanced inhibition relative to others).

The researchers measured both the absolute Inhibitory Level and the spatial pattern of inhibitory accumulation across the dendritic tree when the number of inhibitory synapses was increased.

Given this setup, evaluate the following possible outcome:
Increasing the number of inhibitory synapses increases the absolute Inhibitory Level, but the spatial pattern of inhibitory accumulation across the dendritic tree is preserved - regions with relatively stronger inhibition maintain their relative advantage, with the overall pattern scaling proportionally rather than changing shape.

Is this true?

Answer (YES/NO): YES